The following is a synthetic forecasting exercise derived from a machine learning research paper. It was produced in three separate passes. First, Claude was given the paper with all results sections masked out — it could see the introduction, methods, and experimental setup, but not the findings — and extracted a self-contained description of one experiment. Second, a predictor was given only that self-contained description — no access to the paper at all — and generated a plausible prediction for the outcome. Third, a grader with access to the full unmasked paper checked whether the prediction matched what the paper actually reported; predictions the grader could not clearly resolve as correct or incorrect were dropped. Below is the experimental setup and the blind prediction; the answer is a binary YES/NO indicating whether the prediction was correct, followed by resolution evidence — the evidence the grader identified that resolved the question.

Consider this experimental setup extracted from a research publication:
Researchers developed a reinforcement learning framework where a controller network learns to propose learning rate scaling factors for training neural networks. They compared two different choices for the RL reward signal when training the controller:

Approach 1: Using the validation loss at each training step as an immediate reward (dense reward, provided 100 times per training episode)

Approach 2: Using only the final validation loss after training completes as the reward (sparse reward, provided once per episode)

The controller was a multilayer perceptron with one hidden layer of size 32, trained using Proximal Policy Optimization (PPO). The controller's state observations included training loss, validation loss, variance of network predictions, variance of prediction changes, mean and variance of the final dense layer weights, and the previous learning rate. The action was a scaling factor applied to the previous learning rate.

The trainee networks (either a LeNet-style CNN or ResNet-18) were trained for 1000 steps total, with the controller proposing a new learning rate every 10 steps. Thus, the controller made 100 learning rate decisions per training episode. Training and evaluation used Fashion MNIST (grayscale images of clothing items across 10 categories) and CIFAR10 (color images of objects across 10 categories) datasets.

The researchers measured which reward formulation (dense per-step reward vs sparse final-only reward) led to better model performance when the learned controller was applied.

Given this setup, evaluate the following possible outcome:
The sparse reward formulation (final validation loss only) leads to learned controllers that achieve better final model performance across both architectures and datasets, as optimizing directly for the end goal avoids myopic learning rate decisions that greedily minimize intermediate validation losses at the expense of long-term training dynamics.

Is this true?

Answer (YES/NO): NO